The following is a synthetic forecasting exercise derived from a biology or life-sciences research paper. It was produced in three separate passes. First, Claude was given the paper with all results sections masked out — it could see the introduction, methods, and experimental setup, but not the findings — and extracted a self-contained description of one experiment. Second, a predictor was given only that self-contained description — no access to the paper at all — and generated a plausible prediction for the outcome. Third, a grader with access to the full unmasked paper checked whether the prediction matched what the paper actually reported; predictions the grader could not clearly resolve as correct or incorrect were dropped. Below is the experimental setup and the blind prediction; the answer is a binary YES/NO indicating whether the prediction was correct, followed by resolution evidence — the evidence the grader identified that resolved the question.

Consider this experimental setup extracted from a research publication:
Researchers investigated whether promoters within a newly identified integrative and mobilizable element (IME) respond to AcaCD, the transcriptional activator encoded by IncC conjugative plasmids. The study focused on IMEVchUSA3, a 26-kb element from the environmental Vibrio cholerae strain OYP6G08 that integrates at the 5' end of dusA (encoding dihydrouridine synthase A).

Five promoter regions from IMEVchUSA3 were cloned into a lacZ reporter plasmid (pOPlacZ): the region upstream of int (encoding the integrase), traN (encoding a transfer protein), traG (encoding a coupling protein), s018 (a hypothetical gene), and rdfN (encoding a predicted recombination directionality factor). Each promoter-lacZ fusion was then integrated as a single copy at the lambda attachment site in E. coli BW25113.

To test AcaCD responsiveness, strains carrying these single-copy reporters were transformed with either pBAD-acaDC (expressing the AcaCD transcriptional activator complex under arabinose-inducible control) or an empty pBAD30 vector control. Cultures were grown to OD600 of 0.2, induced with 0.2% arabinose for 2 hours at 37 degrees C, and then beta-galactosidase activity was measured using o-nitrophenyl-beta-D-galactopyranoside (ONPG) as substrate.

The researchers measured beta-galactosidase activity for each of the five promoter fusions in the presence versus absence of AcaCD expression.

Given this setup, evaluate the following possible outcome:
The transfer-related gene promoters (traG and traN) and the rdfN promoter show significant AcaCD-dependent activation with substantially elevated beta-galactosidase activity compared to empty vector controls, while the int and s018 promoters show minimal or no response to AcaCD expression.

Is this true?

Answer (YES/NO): NO